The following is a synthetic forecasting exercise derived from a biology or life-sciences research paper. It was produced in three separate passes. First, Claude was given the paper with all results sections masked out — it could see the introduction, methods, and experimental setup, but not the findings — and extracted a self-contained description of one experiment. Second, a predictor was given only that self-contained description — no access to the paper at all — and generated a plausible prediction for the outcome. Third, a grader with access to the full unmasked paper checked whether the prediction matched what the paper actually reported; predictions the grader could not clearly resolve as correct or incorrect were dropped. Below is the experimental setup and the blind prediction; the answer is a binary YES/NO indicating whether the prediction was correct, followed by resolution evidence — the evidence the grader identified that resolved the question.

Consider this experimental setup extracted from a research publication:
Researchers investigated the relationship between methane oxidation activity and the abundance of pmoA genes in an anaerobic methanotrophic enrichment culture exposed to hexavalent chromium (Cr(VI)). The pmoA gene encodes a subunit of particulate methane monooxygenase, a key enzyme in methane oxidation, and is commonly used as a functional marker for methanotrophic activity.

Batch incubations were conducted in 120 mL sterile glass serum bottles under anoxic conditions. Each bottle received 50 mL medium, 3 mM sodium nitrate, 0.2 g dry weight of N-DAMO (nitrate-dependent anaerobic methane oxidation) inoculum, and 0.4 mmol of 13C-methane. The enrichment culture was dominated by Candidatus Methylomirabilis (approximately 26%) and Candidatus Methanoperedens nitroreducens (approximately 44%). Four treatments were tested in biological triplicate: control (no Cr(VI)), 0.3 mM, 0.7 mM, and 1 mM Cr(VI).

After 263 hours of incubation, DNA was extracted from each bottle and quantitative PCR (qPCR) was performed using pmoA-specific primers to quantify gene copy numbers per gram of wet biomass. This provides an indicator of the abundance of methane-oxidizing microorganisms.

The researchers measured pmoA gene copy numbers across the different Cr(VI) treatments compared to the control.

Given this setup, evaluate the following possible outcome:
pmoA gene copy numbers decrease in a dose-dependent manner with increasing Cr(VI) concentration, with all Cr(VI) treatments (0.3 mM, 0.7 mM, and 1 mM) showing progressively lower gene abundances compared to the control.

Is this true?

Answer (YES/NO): NO